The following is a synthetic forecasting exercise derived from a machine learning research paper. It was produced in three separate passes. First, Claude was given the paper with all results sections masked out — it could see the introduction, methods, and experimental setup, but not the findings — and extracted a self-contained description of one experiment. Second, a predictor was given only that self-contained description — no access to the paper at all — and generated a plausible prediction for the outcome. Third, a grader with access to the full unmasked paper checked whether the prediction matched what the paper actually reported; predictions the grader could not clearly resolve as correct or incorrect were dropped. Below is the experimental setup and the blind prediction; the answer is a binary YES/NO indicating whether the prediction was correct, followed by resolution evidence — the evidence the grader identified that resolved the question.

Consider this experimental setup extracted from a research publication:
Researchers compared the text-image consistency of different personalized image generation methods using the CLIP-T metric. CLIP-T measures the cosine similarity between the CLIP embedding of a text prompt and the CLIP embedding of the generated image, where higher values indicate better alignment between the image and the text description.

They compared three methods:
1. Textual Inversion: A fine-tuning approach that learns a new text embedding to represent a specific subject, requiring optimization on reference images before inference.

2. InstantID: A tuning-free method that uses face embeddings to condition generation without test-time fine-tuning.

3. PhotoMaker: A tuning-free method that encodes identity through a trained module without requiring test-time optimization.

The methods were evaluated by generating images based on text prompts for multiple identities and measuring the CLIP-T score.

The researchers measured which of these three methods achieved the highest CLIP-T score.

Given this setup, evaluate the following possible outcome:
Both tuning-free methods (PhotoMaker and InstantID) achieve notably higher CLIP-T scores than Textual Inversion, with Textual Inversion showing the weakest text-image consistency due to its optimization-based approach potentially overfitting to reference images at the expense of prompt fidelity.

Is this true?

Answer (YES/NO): NO